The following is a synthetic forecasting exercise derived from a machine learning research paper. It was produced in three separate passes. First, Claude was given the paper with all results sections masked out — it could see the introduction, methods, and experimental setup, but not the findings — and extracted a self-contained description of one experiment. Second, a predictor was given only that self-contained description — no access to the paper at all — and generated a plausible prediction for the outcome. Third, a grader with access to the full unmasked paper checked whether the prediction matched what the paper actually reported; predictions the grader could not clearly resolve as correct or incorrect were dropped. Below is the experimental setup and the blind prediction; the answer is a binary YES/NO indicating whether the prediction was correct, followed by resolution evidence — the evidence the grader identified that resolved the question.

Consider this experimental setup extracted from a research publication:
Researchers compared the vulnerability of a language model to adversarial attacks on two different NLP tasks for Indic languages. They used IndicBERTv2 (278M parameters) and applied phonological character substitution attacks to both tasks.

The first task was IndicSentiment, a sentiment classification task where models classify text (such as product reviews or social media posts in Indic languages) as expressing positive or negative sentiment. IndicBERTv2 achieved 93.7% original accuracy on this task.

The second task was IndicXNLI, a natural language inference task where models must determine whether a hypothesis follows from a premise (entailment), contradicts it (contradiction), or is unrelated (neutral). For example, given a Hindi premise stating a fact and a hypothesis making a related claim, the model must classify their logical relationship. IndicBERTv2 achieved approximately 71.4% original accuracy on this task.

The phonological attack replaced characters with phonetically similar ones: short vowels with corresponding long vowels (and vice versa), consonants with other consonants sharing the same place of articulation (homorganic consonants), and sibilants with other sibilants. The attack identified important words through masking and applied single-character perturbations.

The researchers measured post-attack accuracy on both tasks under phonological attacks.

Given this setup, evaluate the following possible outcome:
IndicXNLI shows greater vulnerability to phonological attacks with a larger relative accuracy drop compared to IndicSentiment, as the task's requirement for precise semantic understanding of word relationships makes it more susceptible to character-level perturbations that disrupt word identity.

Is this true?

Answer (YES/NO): NO